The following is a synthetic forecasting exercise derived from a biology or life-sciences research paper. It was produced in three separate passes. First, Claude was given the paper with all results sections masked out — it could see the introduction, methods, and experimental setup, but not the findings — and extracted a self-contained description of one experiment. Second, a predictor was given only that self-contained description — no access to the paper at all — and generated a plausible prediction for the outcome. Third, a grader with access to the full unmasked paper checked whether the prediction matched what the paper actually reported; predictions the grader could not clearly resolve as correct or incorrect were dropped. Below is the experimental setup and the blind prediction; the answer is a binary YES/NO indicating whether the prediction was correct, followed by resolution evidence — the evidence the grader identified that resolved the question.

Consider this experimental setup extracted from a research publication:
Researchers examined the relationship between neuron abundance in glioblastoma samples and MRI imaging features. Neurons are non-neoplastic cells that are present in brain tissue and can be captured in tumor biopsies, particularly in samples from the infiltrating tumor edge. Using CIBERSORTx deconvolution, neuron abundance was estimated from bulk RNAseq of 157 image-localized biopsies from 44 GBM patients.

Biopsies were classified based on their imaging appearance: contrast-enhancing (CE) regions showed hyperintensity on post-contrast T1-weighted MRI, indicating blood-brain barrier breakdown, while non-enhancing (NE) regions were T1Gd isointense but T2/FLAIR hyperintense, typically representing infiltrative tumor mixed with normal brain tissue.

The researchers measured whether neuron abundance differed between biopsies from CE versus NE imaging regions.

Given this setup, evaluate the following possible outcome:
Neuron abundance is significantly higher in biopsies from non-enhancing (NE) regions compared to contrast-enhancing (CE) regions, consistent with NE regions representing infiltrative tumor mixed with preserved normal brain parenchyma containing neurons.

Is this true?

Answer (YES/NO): YES